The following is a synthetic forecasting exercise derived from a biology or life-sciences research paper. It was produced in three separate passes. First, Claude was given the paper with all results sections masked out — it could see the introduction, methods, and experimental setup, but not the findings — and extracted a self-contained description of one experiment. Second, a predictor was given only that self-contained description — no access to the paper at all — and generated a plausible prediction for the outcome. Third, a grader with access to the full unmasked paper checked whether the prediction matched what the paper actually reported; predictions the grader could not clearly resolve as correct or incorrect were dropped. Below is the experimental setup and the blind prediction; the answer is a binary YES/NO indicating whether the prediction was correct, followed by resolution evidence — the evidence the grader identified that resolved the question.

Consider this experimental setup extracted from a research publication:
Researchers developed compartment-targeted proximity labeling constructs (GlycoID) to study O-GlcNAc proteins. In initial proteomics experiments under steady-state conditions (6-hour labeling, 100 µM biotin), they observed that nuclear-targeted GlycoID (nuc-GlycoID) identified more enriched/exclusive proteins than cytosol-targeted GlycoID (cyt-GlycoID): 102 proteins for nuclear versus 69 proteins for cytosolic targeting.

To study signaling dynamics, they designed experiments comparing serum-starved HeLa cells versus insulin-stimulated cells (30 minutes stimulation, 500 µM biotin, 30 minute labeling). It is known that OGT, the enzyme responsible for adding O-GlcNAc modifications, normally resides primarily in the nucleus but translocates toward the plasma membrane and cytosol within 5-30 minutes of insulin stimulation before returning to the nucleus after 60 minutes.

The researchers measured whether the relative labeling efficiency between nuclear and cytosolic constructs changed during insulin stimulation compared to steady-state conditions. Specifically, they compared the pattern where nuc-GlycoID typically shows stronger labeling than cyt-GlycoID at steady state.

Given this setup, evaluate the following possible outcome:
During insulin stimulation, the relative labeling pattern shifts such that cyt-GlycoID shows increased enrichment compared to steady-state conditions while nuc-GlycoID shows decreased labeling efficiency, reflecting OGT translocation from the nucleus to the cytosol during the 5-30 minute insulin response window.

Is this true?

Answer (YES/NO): YES